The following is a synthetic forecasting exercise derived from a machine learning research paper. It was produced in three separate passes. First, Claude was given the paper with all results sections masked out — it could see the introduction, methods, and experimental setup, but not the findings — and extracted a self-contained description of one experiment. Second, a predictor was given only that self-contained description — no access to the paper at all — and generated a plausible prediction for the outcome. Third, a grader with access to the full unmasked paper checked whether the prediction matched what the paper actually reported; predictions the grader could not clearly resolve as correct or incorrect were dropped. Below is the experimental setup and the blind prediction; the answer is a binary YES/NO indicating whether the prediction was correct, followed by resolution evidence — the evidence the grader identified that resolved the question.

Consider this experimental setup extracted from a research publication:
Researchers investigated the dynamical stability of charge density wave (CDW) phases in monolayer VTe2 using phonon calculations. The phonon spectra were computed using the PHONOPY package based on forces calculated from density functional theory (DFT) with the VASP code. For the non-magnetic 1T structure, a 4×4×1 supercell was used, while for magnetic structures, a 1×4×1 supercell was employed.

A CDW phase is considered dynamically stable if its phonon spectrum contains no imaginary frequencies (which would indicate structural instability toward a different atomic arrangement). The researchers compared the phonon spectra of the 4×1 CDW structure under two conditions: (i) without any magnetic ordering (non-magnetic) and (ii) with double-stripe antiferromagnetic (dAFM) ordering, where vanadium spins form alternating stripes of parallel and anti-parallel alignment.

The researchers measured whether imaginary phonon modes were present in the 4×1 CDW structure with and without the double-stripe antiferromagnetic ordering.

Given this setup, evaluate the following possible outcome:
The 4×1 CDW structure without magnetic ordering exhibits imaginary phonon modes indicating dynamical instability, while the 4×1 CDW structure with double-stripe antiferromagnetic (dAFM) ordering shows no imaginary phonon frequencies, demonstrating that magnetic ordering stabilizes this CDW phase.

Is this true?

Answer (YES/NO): YES